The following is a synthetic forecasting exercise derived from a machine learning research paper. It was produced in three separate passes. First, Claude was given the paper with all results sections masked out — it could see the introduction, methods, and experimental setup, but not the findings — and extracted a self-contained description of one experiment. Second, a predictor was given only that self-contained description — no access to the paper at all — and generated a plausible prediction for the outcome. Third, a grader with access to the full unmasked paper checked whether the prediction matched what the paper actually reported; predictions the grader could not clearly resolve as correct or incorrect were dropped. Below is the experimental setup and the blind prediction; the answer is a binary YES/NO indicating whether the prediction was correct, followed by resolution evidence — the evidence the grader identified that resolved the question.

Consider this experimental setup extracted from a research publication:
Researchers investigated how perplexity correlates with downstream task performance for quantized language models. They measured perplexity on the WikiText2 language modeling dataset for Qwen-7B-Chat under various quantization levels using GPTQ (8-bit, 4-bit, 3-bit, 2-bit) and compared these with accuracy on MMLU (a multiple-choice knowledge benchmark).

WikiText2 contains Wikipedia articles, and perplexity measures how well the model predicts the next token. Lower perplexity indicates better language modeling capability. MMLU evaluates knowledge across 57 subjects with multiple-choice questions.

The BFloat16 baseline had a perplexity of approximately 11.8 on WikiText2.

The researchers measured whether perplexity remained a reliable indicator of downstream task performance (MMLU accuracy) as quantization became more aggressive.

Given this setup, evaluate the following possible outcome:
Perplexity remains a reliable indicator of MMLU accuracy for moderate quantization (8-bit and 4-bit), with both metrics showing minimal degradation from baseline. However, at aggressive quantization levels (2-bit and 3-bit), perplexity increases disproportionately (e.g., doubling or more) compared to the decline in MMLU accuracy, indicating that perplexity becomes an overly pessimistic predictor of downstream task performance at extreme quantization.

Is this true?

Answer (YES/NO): NO